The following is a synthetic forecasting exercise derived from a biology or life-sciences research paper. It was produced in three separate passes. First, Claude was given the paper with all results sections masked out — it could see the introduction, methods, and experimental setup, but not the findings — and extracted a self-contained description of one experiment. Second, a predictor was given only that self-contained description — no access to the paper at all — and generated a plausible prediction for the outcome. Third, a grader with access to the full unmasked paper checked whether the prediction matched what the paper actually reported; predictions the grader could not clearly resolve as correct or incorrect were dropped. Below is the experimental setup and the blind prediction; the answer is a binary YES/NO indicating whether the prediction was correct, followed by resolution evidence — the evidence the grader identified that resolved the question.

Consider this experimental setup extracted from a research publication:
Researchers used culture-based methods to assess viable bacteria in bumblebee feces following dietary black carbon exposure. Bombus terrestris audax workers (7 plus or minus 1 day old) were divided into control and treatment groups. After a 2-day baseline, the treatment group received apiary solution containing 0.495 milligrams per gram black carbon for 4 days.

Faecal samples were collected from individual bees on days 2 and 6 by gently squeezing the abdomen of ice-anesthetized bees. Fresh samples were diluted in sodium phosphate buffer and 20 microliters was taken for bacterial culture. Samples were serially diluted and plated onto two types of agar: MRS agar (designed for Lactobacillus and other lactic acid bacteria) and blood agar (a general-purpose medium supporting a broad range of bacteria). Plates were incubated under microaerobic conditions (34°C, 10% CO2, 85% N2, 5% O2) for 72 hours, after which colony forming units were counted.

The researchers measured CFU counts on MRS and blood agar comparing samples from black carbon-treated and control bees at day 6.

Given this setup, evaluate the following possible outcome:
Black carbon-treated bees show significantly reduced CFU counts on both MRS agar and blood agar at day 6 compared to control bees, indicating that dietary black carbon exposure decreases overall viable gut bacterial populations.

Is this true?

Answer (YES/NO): NO